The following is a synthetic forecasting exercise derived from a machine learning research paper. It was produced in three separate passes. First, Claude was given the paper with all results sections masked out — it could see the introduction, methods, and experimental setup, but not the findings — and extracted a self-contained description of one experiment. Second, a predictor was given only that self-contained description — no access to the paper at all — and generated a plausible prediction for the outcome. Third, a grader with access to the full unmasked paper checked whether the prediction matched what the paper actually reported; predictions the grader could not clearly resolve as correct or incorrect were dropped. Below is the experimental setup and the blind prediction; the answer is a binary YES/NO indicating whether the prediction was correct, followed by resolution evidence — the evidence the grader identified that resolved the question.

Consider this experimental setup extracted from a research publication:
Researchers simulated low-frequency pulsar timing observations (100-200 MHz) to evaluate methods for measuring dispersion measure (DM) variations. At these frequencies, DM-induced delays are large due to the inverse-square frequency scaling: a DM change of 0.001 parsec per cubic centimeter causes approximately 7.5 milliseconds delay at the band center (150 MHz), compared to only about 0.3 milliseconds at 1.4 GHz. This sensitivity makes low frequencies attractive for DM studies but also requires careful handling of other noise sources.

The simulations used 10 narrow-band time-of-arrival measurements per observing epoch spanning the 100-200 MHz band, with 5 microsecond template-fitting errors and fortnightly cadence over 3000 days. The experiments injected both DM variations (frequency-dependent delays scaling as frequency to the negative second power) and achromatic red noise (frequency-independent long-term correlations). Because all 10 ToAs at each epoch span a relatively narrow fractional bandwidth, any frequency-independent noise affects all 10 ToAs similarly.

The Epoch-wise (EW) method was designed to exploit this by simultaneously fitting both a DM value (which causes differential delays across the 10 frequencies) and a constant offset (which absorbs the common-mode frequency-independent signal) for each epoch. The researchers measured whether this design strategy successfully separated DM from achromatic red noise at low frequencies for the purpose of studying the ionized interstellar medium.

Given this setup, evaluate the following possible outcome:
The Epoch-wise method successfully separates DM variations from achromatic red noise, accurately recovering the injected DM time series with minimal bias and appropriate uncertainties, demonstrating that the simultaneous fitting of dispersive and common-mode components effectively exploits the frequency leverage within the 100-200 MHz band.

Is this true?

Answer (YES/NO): YES